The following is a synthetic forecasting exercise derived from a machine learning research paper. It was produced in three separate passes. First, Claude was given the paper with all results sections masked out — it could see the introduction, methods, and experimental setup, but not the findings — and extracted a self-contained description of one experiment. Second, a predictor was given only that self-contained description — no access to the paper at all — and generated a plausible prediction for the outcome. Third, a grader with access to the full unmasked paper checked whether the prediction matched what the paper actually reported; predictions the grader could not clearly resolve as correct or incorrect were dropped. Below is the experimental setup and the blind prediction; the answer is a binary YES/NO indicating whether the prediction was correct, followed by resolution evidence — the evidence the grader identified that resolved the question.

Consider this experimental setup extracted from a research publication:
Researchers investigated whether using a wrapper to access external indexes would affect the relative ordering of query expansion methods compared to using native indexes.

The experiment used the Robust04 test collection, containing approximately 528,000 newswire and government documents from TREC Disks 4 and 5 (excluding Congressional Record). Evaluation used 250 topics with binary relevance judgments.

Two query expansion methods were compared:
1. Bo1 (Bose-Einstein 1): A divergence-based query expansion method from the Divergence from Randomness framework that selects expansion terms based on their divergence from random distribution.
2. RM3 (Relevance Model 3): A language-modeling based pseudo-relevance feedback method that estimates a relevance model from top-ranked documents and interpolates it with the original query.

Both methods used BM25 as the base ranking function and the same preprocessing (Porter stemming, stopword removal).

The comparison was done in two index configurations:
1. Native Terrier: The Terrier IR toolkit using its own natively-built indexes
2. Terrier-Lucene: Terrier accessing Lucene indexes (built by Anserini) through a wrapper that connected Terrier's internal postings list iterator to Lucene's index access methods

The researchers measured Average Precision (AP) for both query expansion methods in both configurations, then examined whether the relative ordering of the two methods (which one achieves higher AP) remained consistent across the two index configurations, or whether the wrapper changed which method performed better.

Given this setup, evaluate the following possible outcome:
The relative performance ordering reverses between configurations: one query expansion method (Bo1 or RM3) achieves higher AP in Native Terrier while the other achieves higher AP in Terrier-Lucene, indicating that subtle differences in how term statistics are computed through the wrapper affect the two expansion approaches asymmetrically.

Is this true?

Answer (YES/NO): YES